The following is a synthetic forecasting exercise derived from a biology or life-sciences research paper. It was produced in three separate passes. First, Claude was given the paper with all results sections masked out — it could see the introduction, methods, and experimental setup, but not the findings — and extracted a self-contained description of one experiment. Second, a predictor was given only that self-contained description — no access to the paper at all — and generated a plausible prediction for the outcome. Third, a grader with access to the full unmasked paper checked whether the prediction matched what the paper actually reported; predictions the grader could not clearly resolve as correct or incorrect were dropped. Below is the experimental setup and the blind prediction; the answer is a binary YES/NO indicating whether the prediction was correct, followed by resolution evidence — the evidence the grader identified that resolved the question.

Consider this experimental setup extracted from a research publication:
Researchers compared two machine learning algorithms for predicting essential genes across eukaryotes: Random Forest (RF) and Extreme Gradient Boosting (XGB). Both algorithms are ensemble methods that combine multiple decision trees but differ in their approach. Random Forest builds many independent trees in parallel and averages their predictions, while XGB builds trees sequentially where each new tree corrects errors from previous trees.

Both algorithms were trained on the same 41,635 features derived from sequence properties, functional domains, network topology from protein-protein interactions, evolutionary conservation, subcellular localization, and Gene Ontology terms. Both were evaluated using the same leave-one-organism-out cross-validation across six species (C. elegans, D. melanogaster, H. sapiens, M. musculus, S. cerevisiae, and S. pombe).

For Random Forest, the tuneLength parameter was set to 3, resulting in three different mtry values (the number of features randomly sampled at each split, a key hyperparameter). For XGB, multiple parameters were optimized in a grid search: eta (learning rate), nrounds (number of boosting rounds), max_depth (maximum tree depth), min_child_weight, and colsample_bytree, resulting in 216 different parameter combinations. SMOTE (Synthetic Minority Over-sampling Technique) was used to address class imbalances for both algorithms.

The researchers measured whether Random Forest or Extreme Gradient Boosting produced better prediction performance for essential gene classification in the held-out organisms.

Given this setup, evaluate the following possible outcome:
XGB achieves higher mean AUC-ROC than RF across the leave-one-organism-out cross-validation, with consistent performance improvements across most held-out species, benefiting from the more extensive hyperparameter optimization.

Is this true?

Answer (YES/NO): NO